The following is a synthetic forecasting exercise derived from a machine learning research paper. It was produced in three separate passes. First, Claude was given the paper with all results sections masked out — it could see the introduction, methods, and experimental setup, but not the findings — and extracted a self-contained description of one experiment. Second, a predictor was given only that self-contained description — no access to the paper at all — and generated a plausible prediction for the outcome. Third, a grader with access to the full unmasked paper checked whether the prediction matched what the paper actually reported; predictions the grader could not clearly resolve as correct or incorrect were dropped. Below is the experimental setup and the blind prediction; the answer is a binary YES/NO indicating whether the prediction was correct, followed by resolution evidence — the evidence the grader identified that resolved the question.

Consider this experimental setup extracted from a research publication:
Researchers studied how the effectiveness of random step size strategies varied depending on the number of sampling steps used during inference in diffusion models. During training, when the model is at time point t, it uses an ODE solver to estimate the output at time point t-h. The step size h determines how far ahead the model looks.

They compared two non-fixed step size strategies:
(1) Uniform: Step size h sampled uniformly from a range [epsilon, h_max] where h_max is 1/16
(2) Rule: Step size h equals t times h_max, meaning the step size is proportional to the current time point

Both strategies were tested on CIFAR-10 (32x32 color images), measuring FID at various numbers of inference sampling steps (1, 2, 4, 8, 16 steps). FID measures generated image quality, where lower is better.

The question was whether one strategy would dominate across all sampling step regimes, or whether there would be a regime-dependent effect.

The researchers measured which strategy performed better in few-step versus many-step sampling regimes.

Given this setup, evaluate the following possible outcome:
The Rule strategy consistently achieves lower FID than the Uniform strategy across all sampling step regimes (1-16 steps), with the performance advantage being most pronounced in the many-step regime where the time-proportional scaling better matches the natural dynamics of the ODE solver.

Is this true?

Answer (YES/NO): NO